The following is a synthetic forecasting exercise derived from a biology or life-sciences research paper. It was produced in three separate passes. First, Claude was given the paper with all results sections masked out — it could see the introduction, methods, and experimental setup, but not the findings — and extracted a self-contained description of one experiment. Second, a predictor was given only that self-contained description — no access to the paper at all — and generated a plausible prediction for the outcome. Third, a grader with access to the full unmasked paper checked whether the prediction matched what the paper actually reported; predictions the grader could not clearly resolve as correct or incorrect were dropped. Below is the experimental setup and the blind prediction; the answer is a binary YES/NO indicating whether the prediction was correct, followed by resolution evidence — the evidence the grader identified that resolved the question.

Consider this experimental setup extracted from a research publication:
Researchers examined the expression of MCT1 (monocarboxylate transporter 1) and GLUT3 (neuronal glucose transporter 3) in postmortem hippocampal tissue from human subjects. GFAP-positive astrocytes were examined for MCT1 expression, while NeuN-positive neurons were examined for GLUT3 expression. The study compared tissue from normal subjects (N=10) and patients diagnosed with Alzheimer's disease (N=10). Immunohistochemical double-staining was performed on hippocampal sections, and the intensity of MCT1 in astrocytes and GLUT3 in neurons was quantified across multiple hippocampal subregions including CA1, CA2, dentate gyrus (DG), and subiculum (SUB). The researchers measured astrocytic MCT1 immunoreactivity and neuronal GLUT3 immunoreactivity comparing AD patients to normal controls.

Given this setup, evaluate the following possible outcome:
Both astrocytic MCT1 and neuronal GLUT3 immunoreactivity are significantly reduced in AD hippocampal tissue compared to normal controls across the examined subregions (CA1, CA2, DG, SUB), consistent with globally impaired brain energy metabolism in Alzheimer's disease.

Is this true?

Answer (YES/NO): NO